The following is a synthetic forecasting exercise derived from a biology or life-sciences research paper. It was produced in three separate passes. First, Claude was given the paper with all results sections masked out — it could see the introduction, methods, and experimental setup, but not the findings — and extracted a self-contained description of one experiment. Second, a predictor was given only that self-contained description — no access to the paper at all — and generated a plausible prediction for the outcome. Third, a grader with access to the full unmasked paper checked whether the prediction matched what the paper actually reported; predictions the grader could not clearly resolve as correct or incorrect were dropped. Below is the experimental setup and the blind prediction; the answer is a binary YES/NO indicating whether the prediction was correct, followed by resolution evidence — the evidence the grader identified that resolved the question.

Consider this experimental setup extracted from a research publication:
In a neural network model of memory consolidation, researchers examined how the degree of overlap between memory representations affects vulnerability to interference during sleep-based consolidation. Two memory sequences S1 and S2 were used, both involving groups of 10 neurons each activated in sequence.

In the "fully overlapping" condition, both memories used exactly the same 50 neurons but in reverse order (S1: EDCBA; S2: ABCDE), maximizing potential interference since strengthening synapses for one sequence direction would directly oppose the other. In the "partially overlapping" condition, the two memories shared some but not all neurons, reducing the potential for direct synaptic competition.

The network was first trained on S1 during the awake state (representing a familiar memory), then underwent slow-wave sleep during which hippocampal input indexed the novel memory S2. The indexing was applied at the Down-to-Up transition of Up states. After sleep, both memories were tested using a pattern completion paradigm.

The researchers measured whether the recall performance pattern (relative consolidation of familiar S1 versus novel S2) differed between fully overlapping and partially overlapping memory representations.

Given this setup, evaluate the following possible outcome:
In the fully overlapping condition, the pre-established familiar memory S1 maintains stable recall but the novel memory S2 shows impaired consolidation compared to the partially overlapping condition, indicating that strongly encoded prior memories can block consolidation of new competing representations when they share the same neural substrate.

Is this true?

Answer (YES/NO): NO